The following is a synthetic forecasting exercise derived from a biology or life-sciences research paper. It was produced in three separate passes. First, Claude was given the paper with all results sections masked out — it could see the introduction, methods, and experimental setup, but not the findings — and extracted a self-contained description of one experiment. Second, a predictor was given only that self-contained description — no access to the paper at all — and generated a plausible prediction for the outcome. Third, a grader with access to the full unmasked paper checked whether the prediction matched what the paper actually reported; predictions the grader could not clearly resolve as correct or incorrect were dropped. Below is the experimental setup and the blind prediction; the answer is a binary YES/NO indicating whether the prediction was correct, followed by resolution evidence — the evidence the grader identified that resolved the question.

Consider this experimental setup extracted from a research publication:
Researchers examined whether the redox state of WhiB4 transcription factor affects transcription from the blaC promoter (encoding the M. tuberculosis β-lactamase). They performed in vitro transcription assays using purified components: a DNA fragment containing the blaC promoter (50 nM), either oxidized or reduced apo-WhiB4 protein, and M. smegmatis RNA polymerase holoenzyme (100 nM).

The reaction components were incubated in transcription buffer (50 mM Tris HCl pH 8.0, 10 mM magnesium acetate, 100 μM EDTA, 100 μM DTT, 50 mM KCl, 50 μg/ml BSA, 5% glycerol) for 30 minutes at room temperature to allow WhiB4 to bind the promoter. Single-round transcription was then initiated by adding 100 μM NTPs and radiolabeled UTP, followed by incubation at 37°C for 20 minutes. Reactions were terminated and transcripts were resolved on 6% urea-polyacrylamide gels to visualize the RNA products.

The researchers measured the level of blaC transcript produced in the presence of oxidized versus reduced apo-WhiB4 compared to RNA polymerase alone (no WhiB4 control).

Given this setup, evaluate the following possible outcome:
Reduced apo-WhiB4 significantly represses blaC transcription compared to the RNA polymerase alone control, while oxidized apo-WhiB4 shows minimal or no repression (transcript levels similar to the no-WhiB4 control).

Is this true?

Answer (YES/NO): NO